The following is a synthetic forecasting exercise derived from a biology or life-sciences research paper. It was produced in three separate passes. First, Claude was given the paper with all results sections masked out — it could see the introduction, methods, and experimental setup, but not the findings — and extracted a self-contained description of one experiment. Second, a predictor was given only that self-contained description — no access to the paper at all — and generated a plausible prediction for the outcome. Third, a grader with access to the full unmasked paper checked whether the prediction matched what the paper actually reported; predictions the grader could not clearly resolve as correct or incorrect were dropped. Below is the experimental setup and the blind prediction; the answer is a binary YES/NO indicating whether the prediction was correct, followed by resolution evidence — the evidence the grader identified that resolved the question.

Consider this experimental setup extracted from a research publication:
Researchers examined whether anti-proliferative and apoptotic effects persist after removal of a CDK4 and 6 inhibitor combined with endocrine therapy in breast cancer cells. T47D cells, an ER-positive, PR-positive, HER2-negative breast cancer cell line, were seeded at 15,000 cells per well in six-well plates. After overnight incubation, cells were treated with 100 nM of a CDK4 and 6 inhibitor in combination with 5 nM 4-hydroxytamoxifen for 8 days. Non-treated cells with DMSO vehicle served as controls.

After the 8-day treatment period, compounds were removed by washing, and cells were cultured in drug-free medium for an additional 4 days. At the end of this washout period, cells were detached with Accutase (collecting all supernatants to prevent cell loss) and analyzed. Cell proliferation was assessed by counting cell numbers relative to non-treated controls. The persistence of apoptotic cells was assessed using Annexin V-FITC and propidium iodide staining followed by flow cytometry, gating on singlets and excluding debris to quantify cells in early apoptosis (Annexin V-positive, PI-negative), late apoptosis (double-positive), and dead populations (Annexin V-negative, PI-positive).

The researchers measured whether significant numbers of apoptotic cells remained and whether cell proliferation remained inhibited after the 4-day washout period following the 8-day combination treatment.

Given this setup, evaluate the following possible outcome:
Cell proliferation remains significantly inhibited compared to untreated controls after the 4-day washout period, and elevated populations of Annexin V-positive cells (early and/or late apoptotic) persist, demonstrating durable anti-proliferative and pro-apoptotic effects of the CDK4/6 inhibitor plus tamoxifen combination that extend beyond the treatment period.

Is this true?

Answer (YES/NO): YES